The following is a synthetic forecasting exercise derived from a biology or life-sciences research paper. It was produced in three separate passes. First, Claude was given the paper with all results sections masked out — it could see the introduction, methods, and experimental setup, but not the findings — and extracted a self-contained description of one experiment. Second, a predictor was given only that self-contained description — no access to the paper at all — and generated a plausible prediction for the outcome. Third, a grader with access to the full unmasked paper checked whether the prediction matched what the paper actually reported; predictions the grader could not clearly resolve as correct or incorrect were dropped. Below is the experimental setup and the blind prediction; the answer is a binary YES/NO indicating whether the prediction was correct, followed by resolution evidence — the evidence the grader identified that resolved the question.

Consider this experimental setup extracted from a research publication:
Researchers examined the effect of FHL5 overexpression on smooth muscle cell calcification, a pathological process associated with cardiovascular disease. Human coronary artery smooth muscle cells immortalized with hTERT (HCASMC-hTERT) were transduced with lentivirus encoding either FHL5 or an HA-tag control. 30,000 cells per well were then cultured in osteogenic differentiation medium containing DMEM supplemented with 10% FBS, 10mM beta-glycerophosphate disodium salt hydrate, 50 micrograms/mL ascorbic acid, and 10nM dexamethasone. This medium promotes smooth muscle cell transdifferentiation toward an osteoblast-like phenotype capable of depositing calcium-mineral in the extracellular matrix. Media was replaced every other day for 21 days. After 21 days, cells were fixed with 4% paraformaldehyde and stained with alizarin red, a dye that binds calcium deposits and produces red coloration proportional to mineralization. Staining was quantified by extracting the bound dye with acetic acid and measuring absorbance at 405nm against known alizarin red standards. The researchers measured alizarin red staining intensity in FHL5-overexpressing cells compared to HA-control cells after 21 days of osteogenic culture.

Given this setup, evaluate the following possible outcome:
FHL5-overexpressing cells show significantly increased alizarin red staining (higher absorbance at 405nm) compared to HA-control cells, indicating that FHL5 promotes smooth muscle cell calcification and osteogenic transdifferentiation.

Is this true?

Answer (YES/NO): YES